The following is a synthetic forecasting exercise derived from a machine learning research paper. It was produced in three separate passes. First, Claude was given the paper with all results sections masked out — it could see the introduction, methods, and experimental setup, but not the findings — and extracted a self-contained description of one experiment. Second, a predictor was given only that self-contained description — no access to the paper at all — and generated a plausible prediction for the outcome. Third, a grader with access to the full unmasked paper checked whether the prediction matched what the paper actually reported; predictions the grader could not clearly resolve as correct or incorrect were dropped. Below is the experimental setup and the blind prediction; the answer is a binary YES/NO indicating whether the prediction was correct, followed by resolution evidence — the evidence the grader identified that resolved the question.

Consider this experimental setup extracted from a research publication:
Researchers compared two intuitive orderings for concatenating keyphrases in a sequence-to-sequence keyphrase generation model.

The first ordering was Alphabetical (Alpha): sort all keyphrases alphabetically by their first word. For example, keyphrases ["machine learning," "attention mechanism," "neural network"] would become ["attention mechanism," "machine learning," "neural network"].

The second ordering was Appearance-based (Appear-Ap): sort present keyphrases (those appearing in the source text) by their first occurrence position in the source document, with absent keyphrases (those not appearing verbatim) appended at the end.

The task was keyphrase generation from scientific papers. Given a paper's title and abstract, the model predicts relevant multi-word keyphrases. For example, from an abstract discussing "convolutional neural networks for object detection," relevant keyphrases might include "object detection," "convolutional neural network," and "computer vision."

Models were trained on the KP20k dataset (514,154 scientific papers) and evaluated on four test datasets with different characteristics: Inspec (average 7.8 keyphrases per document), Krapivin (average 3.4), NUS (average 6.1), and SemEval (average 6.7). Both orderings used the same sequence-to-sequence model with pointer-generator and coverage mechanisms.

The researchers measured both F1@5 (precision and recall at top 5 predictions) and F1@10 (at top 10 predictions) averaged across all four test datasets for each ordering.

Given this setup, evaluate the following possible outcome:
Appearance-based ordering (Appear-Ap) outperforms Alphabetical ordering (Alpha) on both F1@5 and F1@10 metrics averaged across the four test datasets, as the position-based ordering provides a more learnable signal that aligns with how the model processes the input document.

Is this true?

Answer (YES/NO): NO